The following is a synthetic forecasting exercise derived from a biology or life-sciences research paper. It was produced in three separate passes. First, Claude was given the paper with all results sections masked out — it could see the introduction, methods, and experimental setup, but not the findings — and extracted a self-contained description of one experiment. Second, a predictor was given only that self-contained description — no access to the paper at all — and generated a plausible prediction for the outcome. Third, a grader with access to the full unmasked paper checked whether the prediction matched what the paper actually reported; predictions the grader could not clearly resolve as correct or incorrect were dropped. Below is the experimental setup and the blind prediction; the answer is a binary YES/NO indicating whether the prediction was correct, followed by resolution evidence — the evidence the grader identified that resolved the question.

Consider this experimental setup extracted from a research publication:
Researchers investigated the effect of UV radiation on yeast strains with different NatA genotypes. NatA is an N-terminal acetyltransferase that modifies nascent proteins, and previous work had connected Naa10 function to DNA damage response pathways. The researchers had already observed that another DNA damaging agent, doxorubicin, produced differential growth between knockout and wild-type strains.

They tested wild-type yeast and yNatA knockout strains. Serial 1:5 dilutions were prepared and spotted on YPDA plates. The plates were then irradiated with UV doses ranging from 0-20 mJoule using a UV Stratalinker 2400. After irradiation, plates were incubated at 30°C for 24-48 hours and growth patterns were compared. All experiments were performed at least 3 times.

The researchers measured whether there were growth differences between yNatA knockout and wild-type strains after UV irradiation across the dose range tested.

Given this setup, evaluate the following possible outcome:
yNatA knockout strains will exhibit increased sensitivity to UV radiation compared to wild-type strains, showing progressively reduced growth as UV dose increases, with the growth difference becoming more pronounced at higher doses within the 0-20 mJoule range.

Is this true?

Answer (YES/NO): NO